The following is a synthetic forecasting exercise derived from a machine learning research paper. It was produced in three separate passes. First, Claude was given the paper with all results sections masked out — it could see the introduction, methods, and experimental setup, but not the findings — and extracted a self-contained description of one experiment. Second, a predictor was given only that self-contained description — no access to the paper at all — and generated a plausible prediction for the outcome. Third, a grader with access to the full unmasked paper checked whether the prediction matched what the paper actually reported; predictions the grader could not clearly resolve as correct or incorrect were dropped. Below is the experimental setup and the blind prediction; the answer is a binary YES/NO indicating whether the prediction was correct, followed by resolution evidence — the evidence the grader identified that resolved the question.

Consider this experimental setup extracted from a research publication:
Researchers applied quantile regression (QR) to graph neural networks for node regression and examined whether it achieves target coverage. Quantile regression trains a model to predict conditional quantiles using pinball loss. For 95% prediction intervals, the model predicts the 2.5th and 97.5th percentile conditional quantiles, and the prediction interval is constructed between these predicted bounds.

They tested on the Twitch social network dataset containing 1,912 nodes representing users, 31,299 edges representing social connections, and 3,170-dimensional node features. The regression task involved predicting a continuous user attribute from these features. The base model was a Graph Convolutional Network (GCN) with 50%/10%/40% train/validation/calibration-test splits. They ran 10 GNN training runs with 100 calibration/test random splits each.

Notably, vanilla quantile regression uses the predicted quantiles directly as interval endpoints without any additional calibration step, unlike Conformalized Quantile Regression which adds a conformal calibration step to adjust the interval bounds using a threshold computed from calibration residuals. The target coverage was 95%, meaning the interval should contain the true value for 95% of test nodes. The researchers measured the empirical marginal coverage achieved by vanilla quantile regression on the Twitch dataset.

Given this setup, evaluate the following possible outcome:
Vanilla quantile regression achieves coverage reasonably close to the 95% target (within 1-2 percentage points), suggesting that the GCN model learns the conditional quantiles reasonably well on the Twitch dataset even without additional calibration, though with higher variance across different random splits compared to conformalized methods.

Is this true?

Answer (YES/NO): NO